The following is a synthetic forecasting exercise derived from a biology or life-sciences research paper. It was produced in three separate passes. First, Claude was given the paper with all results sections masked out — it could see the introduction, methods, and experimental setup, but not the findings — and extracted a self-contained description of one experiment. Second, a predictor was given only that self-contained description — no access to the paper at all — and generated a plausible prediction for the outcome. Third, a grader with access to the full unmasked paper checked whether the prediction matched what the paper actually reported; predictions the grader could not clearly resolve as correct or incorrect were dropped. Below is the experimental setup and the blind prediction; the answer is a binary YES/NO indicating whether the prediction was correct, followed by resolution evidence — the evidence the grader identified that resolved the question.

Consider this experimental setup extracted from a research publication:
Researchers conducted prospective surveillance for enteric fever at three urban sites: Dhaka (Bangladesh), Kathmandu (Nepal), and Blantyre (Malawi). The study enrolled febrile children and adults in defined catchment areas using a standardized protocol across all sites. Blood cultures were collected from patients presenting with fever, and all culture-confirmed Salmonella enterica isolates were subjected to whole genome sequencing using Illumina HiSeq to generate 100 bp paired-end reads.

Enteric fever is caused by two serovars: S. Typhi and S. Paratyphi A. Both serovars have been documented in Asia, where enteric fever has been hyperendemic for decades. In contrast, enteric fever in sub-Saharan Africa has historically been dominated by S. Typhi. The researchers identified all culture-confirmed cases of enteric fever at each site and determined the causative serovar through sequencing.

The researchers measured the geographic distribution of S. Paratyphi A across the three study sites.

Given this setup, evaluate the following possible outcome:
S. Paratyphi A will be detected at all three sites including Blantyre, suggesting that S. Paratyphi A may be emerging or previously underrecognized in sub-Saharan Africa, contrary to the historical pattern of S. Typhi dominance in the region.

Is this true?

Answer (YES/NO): NO